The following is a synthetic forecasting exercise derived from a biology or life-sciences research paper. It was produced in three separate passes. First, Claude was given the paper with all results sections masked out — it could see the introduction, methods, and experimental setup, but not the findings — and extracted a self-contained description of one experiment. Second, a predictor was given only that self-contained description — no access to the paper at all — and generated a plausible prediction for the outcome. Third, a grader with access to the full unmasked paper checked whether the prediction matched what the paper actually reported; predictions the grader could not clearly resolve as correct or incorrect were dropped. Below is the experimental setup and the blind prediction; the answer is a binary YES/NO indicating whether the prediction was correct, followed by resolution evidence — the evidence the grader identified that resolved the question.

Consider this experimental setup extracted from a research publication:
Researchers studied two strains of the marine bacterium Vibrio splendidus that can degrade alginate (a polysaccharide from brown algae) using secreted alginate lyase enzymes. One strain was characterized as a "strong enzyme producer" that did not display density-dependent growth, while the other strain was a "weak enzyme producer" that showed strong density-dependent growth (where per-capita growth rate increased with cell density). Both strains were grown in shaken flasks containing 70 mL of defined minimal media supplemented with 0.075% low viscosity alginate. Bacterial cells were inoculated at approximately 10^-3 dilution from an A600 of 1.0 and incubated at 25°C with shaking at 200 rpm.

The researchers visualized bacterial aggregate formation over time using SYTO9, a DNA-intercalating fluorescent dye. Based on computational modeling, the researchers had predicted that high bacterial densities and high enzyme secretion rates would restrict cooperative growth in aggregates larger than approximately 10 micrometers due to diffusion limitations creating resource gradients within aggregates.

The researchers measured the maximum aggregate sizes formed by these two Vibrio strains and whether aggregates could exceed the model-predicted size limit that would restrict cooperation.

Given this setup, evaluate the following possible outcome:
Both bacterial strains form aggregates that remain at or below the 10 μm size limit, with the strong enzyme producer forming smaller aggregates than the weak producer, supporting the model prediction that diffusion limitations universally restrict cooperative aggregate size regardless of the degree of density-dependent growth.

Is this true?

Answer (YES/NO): NO